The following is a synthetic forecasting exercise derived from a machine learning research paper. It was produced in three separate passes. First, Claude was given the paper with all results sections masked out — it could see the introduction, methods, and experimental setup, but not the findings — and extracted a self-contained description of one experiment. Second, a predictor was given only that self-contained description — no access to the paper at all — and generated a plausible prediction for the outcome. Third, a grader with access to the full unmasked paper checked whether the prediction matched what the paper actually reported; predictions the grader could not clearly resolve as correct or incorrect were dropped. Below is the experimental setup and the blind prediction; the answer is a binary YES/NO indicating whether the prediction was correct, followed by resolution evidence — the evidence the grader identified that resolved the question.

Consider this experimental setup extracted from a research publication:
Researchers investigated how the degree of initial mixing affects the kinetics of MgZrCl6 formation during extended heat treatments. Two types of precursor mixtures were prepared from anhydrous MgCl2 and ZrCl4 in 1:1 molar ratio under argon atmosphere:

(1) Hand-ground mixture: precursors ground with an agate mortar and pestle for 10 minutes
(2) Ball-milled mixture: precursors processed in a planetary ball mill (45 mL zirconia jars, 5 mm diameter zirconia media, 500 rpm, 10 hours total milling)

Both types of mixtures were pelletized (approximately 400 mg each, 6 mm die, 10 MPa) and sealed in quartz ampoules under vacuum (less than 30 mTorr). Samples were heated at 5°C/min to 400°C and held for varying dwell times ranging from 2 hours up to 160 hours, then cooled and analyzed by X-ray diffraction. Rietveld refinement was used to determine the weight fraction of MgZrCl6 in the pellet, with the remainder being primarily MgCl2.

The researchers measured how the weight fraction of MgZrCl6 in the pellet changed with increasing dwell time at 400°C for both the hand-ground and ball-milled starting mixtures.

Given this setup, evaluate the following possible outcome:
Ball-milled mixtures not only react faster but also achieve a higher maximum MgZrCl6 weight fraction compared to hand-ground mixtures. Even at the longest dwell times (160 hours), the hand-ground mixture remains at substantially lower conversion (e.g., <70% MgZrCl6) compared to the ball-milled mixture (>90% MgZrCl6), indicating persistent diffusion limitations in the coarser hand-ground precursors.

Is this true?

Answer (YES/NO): NO